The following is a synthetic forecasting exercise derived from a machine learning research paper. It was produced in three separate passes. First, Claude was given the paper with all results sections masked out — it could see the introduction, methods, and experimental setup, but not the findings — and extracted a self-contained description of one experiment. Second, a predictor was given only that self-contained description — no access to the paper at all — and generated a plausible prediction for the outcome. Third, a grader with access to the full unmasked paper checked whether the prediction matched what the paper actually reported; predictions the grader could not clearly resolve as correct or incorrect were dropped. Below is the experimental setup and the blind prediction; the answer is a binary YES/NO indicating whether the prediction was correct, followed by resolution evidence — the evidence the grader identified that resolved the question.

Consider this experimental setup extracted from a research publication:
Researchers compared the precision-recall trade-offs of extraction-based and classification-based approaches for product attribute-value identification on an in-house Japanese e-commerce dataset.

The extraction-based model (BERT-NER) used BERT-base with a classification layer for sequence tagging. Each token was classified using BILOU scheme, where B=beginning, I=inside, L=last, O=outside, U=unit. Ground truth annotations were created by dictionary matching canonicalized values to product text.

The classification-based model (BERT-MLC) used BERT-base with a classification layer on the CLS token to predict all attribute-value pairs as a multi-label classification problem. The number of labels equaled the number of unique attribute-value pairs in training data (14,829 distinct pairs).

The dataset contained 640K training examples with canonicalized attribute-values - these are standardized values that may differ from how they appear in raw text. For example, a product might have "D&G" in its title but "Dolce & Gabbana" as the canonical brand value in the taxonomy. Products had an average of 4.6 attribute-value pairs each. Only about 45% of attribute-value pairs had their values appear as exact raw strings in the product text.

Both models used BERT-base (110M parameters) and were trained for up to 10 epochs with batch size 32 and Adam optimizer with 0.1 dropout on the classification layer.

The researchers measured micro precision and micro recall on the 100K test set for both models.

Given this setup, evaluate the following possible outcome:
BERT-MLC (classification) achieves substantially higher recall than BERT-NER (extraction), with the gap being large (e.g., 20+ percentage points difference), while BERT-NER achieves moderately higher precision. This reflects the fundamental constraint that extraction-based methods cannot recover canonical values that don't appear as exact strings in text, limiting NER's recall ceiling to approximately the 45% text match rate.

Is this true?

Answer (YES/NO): YES